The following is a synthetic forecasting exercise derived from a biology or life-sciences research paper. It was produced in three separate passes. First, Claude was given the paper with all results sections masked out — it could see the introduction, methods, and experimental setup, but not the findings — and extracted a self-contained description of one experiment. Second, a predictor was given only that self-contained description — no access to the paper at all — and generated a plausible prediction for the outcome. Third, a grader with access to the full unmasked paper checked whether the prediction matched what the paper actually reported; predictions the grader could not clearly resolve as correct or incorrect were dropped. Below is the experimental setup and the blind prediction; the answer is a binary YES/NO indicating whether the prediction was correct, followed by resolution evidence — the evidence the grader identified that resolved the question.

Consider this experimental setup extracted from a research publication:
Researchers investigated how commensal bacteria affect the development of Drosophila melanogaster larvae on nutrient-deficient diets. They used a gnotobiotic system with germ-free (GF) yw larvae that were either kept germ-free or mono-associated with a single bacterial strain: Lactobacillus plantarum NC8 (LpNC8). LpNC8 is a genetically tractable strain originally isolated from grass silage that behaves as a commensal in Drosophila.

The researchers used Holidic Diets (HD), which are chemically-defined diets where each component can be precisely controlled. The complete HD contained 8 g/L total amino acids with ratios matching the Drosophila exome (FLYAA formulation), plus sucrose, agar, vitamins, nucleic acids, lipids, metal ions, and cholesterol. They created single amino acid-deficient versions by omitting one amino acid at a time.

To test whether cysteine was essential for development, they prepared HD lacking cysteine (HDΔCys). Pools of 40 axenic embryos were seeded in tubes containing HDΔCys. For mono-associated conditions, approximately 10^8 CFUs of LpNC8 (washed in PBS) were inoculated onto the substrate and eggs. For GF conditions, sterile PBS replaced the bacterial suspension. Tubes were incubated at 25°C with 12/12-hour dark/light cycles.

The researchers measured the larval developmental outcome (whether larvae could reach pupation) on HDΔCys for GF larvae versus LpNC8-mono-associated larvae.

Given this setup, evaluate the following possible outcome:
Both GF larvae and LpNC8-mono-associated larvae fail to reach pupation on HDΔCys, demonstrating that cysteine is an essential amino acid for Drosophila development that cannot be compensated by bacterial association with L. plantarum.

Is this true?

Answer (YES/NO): NO